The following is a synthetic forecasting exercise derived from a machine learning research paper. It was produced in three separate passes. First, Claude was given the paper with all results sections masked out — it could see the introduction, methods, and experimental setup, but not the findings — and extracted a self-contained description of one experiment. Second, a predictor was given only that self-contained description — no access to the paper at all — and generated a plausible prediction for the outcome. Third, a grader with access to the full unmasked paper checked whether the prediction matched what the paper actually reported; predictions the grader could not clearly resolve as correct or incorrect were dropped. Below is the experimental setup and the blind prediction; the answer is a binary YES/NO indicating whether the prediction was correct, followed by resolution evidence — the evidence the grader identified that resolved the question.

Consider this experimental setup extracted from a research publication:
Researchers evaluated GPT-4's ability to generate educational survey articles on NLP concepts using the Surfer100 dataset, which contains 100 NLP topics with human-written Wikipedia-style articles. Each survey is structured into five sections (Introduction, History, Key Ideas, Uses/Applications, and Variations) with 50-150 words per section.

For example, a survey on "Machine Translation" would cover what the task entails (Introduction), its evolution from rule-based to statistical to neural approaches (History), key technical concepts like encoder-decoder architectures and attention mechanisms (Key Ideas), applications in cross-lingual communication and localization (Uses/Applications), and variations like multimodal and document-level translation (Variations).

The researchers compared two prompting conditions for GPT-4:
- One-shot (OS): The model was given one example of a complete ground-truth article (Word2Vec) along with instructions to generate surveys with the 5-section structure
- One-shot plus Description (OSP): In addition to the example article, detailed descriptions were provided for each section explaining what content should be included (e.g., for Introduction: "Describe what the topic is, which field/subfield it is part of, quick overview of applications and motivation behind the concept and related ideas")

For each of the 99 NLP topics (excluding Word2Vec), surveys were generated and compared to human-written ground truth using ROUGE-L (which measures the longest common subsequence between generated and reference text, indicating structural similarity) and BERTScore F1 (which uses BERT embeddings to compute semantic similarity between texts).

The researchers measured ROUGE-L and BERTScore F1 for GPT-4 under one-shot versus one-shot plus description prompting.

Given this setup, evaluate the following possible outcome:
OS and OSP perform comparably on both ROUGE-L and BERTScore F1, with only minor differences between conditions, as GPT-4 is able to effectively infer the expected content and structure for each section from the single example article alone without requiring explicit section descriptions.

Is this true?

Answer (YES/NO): NO